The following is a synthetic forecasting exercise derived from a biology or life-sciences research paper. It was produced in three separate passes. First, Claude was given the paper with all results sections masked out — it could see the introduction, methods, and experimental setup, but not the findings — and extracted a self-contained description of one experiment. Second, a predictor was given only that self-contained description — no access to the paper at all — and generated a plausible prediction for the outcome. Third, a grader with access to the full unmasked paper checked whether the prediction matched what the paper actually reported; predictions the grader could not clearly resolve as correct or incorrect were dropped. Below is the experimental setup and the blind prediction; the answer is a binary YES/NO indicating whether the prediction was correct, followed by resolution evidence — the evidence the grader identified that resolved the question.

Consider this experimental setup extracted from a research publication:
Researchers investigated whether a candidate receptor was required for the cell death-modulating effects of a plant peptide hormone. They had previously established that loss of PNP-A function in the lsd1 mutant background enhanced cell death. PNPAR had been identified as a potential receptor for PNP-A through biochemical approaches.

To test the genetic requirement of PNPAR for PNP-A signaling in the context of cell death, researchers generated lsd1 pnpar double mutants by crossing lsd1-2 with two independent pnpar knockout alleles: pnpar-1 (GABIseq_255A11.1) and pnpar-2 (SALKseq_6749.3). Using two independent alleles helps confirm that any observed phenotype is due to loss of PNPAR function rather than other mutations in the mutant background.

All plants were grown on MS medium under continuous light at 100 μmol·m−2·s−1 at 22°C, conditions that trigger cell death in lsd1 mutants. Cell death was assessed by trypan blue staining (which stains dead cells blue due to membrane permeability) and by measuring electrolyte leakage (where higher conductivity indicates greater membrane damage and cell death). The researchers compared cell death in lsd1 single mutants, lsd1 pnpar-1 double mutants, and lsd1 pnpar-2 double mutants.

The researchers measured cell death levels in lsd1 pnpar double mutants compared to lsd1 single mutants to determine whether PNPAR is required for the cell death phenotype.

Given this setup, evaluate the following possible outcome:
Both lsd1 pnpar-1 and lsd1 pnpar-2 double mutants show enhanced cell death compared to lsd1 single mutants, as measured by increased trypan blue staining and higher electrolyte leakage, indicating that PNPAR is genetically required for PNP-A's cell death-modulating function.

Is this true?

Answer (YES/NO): YES